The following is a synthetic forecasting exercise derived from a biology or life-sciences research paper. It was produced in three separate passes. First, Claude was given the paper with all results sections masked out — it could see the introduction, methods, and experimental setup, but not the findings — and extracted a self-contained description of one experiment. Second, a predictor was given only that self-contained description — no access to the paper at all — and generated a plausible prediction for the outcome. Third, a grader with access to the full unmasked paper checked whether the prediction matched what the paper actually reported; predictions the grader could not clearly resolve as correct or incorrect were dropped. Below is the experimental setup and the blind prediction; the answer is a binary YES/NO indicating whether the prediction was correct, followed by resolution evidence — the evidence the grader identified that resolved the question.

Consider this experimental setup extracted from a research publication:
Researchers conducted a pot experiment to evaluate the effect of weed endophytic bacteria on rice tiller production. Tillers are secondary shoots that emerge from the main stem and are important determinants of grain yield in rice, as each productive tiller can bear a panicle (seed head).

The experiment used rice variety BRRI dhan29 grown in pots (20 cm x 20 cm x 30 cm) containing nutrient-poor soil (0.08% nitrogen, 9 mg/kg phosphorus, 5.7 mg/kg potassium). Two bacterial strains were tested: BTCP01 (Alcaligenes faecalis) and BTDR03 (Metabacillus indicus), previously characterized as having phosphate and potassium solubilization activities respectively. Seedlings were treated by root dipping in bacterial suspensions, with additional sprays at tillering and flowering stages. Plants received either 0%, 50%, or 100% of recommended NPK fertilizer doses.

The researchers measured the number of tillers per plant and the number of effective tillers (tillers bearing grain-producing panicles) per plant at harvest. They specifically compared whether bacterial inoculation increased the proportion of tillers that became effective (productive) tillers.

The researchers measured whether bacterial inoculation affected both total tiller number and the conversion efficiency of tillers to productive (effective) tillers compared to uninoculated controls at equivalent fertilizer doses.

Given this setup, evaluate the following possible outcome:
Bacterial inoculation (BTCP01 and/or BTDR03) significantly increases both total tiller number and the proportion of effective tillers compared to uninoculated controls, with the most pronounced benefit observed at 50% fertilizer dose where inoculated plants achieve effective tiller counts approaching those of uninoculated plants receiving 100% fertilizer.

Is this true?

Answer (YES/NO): NO